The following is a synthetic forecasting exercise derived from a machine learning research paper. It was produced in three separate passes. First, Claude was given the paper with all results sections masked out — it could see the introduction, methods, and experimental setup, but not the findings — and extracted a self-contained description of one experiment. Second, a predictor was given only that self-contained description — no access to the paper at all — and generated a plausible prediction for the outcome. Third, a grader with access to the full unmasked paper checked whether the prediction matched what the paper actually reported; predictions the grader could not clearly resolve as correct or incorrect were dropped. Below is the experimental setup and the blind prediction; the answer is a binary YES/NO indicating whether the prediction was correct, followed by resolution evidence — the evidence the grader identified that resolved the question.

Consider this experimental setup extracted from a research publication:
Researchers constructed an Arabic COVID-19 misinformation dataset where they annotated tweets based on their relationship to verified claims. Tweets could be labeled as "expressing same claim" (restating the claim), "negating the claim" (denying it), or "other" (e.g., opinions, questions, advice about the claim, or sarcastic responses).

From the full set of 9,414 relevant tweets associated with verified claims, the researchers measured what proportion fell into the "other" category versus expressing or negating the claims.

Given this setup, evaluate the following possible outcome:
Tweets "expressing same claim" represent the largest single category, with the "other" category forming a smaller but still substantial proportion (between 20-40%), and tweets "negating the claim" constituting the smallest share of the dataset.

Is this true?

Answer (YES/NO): NO